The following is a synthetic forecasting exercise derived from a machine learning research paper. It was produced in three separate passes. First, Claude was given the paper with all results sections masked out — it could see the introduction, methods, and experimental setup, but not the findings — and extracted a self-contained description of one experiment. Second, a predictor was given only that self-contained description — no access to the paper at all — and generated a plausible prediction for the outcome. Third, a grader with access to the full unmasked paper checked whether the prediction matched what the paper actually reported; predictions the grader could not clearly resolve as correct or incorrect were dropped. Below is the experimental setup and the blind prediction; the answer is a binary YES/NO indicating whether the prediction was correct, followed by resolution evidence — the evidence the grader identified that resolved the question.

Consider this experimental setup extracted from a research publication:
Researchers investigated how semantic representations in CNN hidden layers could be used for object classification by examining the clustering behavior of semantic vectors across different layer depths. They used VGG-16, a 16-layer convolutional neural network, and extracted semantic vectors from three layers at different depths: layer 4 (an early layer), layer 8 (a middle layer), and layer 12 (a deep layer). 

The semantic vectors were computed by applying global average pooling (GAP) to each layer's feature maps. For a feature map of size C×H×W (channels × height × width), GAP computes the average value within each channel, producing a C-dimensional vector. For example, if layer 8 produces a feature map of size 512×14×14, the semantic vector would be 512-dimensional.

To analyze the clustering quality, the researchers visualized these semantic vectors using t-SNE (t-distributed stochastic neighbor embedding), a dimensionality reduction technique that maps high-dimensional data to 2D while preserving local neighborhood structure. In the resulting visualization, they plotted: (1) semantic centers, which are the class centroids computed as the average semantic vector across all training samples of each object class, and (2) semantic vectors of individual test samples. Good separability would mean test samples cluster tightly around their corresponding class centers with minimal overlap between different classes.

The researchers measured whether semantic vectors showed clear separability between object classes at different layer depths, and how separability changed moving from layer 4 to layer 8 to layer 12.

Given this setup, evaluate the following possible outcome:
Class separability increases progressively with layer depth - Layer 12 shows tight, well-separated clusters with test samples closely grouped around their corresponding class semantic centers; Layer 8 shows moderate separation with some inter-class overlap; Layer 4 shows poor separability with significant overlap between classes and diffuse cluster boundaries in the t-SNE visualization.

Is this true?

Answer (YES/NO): NO